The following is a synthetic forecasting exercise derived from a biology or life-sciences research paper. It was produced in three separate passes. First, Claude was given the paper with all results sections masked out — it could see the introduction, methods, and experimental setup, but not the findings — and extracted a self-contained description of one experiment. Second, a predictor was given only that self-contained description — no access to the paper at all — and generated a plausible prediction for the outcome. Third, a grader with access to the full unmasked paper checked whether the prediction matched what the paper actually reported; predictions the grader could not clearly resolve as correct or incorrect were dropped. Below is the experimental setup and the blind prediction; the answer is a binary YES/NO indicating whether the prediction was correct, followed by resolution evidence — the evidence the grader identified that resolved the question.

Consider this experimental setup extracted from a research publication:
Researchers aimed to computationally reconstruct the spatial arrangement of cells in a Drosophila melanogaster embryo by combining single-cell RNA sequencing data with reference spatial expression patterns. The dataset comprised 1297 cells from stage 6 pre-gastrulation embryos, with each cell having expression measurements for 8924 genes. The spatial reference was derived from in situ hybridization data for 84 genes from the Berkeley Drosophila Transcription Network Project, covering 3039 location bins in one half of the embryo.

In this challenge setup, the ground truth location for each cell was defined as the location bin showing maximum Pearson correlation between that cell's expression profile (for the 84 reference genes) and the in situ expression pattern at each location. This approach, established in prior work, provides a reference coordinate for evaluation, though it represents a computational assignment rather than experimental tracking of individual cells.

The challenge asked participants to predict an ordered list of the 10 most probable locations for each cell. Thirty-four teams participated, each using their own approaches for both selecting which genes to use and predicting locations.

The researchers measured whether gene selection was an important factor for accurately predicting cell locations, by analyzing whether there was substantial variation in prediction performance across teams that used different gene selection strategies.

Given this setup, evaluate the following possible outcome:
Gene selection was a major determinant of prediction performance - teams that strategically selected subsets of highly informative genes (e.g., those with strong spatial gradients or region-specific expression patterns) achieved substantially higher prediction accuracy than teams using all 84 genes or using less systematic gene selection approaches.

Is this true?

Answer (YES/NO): YES